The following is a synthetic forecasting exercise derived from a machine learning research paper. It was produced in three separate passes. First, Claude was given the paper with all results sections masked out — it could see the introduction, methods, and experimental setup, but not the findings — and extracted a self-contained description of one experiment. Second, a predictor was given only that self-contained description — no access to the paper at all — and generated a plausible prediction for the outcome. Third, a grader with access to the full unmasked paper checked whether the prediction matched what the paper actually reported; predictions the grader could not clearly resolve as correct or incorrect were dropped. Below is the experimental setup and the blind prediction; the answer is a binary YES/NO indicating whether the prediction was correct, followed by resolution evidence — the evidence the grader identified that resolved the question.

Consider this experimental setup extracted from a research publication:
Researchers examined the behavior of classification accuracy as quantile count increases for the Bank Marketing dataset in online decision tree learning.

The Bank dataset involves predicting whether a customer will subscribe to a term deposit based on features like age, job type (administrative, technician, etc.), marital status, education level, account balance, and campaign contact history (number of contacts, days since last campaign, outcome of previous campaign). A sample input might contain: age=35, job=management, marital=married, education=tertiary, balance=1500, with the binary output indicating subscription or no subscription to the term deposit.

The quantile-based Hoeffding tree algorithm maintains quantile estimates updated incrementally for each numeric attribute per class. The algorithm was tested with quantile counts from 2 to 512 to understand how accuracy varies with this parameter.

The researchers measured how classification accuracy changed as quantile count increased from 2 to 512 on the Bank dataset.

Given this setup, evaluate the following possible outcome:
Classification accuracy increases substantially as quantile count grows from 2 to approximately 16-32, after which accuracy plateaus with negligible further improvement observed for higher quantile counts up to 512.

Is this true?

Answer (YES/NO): NO